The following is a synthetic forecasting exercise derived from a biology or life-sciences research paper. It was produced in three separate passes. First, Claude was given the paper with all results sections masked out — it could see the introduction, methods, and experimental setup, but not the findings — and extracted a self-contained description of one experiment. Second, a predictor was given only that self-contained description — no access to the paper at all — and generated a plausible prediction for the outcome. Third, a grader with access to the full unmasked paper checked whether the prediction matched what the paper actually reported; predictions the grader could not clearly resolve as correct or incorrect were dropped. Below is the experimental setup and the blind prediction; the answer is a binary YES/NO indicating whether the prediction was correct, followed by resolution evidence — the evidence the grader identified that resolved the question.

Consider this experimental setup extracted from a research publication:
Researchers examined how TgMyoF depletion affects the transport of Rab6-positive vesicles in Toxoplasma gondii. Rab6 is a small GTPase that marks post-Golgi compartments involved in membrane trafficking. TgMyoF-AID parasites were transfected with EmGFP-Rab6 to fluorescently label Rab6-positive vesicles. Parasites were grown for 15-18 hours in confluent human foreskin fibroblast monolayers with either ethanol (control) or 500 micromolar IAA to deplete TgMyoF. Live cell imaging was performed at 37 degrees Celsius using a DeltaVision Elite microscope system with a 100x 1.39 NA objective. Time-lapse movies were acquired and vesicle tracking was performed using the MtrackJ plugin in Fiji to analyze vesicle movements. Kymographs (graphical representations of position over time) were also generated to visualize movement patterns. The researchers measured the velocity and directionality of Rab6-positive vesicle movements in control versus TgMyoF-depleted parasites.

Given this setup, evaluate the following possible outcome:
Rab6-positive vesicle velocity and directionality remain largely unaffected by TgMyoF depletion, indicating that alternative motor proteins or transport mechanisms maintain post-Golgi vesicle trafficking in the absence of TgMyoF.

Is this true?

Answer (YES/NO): NO